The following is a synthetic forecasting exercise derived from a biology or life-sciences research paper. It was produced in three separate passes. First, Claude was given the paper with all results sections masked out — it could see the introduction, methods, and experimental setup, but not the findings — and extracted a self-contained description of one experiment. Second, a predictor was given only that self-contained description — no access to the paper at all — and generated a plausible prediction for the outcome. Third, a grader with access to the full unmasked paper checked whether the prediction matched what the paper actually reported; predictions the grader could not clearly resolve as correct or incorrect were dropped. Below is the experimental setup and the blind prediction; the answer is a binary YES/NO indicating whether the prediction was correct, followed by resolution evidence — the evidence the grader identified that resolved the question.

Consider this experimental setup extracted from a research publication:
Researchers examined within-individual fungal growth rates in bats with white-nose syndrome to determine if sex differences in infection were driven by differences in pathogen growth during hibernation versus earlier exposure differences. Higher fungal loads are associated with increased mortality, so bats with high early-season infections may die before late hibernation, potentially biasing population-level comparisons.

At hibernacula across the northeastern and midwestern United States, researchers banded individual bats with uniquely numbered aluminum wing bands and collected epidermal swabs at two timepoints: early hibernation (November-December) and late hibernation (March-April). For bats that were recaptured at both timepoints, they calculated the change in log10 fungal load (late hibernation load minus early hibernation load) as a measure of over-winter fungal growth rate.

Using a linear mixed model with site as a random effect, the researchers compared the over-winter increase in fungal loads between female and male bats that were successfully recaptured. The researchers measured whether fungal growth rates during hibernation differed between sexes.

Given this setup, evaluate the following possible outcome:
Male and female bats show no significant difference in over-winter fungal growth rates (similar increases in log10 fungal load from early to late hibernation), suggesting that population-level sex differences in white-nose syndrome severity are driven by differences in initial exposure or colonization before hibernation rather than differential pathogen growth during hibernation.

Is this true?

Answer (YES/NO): YES